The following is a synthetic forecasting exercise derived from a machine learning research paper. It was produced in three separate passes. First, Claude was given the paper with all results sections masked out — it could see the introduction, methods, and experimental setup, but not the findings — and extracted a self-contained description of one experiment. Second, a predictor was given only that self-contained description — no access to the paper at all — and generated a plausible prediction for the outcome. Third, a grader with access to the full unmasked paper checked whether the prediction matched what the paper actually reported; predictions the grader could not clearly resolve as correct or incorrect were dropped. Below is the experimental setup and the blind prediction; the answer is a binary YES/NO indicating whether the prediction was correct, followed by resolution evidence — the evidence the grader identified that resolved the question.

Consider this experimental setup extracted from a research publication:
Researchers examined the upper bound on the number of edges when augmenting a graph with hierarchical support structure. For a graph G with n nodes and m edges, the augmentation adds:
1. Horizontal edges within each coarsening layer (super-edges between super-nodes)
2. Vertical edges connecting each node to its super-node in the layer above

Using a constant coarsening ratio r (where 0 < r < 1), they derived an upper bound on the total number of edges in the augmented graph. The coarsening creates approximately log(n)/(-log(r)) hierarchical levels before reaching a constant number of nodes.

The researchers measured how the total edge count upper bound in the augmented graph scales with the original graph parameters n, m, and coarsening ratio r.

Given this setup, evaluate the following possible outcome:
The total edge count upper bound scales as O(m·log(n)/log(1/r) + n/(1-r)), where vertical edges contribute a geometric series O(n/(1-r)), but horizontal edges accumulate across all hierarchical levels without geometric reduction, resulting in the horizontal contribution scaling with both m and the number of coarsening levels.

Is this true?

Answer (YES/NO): NO